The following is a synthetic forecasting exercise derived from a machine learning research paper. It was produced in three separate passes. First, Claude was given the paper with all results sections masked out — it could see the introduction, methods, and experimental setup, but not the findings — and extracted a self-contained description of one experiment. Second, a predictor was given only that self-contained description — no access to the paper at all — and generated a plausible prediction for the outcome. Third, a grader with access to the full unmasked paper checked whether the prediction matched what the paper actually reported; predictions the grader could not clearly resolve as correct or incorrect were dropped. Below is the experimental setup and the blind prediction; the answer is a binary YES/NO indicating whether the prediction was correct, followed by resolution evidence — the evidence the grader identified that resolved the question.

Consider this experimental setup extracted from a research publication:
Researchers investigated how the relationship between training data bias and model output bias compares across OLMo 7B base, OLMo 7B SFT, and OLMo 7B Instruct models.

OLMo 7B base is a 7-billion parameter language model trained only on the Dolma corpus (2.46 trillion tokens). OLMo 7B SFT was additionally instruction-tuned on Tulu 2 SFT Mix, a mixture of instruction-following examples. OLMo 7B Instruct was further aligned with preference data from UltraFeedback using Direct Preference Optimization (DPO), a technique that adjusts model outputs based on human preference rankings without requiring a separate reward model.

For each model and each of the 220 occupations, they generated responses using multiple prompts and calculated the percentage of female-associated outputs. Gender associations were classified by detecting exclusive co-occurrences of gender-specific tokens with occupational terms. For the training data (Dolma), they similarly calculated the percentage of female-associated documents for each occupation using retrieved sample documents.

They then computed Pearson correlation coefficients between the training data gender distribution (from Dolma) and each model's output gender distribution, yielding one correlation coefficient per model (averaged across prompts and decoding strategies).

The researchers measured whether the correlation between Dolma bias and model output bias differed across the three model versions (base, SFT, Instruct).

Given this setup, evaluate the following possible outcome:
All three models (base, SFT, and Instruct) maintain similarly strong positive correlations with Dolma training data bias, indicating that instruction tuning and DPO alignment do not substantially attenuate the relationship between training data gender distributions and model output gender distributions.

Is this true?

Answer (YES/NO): NO